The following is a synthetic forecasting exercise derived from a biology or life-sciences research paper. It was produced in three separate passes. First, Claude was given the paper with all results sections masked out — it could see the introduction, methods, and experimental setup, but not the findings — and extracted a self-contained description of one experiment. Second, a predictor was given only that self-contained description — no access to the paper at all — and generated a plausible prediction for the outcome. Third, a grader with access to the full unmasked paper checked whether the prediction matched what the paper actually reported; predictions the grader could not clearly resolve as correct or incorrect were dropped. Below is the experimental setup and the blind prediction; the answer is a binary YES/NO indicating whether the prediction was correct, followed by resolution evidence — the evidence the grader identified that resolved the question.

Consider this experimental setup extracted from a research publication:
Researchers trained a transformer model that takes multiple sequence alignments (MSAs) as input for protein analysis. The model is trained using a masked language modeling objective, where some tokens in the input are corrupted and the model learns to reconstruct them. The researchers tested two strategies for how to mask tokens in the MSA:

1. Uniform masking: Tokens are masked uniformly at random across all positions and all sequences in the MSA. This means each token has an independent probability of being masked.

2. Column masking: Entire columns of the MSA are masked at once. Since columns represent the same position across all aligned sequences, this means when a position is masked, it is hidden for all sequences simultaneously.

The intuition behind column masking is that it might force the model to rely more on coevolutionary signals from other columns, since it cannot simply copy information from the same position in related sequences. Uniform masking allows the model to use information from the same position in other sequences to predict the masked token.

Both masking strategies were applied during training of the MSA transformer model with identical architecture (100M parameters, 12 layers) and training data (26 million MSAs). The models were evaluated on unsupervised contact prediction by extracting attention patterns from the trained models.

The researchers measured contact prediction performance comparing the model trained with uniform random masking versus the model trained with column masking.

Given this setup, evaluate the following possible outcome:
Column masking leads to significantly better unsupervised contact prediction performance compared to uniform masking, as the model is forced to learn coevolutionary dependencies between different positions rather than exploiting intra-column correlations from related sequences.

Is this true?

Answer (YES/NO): NO